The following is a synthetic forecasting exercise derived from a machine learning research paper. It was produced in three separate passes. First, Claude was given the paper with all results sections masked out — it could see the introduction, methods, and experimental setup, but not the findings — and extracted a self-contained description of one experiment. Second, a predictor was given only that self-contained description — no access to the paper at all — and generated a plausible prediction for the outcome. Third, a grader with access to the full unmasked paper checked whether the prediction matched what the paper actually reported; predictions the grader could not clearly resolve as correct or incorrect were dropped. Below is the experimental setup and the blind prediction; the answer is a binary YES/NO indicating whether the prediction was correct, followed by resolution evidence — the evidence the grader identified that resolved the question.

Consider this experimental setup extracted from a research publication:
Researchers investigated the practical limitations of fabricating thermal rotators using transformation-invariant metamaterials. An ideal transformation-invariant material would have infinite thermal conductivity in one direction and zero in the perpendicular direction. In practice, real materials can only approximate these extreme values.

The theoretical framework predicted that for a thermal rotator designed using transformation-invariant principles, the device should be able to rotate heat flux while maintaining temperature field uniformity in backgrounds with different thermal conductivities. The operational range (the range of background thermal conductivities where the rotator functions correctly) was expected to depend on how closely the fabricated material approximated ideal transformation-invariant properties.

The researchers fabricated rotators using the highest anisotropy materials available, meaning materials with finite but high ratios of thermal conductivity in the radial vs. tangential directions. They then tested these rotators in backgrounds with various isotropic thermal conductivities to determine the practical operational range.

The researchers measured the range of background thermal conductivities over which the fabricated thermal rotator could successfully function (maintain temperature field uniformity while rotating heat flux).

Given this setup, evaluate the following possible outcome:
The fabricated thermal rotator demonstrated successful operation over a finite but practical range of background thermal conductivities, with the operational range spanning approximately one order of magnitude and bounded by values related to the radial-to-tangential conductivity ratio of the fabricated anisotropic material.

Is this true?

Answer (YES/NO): NO